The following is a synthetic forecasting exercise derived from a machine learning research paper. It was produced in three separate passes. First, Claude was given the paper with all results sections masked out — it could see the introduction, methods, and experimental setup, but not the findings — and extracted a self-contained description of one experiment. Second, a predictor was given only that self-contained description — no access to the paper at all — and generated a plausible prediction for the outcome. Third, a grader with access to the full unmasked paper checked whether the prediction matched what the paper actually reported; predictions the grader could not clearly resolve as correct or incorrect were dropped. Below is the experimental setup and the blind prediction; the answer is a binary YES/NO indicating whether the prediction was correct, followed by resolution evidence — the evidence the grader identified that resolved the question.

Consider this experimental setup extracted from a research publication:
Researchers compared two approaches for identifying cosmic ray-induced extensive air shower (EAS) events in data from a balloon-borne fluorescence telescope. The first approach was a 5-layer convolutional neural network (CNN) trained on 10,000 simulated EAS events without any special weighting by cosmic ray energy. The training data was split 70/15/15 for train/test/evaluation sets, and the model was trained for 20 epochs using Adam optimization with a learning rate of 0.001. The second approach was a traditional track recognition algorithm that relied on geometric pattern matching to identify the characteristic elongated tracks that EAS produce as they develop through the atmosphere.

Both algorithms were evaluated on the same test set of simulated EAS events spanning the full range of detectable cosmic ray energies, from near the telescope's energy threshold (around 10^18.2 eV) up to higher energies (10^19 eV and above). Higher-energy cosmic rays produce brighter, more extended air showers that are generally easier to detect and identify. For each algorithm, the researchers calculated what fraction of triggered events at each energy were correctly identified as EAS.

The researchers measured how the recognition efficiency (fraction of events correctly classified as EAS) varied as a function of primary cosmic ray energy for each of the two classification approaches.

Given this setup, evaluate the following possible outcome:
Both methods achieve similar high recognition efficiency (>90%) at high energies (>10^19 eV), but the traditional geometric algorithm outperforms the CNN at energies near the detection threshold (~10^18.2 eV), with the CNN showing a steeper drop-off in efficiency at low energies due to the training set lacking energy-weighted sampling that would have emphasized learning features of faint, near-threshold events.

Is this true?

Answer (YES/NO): NO